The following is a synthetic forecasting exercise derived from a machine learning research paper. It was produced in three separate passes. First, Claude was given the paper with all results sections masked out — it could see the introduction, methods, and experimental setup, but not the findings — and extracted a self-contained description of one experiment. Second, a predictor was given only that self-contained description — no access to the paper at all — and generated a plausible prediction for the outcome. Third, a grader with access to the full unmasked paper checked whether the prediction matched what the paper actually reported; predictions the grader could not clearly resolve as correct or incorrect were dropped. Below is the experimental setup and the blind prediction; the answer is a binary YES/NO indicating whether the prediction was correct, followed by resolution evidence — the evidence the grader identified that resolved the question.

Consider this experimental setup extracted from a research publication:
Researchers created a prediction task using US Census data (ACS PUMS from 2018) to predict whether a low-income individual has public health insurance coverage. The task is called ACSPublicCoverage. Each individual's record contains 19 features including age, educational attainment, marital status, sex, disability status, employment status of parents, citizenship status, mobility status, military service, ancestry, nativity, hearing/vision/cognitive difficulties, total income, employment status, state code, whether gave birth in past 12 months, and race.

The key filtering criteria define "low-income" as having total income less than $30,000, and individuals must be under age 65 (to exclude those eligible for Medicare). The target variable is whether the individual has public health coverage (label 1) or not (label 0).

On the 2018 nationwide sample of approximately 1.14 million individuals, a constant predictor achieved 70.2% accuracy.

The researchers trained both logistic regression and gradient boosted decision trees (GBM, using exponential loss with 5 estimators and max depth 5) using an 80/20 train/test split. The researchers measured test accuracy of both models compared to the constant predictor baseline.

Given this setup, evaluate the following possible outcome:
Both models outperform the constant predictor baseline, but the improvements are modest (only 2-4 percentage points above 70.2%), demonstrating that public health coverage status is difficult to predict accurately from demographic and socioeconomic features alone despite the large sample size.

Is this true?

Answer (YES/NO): NO